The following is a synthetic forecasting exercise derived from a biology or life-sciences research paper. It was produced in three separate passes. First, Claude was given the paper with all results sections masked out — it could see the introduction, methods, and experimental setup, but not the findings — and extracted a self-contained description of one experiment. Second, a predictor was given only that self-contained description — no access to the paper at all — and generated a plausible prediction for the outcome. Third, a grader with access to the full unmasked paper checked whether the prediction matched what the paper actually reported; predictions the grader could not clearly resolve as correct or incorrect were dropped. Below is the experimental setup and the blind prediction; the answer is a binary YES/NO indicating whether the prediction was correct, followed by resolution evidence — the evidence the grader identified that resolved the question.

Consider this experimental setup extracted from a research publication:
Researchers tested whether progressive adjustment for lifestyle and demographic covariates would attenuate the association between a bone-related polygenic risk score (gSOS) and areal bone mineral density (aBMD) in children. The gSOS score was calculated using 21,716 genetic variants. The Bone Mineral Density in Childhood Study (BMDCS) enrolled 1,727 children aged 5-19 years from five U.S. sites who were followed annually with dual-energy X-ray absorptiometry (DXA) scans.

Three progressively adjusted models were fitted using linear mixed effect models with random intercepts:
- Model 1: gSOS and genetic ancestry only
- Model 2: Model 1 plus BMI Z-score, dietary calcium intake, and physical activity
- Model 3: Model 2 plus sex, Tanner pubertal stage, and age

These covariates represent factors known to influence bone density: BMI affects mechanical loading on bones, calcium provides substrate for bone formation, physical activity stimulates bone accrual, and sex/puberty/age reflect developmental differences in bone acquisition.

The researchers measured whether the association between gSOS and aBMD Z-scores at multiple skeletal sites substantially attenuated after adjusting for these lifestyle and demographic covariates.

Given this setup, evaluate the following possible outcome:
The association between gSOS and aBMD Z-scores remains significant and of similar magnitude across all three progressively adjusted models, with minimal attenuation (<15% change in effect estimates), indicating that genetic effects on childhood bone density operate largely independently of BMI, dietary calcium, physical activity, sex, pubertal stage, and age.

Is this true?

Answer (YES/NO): YES